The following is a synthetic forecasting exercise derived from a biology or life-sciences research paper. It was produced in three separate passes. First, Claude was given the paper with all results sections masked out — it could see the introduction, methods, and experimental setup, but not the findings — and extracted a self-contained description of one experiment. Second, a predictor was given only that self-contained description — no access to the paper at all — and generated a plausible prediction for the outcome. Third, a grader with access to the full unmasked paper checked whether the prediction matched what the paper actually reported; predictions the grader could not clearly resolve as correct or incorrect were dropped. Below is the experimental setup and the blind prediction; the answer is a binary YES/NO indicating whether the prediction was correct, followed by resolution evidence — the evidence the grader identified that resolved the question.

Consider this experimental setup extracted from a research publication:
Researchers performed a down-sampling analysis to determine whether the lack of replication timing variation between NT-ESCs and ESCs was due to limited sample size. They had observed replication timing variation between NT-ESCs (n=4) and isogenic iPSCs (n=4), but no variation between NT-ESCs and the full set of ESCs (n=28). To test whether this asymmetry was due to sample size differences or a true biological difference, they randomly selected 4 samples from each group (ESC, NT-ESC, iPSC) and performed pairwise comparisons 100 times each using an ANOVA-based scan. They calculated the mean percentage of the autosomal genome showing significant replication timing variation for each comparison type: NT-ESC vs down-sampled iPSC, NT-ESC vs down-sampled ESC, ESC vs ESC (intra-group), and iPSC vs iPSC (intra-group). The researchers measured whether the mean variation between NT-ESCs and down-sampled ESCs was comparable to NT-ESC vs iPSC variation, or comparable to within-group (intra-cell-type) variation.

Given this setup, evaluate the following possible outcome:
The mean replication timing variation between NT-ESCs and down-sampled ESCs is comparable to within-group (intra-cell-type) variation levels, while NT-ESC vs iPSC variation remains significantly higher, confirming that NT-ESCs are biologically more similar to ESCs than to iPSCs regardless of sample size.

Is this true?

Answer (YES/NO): YES